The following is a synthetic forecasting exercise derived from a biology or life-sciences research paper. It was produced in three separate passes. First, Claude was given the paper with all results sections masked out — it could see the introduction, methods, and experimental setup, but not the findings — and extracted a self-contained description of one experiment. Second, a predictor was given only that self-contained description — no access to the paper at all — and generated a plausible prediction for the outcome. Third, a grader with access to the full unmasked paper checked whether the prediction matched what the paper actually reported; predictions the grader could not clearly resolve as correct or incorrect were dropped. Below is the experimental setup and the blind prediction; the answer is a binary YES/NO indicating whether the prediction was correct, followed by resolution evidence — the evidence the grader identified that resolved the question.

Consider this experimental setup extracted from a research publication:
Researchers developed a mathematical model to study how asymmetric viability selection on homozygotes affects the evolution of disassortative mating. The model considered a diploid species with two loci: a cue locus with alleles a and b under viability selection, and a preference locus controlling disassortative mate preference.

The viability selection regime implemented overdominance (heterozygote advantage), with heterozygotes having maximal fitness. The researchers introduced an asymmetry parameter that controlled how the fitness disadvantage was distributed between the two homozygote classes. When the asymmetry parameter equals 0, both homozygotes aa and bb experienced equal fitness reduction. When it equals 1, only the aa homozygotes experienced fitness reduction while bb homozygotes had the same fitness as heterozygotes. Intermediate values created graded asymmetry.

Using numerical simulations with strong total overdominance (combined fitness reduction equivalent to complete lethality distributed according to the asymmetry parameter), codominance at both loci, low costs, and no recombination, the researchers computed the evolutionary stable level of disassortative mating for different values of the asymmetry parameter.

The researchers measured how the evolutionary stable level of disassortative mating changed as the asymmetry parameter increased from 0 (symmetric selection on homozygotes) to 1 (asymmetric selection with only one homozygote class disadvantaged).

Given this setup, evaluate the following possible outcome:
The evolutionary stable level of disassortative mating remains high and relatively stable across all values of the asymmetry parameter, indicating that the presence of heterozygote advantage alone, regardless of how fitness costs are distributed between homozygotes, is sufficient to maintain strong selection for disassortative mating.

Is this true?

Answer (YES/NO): NO